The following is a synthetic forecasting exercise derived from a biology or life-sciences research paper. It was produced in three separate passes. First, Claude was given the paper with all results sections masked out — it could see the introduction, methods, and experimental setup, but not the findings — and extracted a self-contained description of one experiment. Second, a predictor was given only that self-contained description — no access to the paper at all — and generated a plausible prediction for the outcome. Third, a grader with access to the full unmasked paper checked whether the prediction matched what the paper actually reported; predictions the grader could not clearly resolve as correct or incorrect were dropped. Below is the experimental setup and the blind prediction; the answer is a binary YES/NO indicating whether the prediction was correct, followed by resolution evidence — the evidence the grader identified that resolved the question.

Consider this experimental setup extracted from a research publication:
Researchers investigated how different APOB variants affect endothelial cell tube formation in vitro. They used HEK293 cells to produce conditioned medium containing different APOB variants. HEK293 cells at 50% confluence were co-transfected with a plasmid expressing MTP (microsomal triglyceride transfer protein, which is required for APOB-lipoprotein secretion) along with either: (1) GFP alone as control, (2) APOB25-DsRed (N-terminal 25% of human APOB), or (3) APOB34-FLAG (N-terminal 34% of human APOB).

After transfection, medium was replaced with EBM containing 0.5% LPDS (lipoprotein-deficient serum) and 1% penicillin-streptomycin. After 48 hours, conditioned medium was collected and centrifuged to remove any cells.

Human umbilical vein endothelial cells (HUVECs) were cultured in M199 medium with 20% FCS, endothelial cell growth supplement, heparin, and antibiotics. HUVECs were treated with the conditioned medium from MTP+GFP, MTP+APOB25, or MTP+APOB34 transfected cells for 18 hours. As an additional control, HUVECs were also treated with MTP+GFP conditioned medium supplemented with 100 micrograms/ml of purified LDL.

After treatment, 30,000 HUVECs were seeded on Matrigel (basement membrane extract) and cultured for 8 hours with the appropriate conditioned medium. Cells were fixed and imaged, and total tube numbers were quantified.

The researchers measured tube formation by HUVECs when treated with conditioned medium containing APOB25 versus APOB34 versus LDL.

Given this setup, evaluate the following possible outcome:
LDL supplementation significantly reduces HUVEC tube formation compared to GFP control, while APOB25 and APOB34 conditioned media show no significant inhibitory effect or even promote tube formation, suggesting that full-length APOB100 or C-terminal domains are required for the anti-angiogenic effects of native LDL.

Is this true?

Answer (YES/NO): NO